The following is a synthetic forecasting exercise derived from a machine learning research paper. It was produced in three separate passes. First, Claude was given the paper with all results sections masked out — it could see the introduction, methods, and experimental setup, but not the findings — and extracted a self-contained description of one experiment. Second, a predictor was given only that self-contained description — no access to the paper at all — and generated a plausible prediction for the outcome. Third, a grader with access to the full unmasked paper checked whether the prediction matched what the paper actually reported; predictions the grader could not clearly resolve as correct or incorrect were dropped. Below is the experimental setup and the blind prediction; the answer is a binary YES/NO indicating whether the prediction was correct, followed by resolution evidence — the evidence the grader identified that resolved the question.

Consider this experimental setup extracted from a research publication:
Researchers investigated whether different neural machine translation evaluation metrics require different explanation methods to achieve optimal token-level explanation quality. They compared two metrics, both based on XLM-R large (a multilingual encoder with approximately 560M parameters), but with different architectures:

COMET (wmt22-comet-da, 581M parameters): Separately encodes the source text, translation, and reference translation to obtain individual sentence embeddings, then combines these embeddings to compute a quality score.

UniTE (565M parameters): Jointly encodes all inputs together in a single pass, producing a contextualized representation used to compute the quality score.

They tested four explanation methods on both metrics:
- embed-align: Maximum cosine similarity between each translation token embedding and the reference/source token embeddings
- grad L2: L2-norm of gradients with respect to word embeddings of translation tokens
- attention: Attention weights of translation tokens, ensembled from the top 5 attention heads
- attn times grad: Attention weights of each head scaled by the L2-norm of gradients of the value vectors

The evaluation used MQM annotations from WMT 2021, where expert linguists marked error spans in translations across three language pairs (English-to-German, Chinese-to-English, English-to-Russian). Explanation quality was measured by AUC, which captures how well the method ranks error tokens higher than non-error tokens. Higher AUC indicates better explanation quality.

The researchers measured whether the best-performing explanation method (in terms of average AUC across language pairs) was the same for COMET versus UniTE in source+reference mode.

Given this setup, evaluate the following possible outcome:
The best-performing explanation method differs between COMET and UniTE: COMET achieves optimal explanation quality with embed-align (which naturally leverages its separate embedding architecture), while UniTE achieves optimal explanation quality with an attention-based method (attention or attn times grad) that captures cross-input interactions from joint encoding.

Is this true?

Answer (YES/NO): YES